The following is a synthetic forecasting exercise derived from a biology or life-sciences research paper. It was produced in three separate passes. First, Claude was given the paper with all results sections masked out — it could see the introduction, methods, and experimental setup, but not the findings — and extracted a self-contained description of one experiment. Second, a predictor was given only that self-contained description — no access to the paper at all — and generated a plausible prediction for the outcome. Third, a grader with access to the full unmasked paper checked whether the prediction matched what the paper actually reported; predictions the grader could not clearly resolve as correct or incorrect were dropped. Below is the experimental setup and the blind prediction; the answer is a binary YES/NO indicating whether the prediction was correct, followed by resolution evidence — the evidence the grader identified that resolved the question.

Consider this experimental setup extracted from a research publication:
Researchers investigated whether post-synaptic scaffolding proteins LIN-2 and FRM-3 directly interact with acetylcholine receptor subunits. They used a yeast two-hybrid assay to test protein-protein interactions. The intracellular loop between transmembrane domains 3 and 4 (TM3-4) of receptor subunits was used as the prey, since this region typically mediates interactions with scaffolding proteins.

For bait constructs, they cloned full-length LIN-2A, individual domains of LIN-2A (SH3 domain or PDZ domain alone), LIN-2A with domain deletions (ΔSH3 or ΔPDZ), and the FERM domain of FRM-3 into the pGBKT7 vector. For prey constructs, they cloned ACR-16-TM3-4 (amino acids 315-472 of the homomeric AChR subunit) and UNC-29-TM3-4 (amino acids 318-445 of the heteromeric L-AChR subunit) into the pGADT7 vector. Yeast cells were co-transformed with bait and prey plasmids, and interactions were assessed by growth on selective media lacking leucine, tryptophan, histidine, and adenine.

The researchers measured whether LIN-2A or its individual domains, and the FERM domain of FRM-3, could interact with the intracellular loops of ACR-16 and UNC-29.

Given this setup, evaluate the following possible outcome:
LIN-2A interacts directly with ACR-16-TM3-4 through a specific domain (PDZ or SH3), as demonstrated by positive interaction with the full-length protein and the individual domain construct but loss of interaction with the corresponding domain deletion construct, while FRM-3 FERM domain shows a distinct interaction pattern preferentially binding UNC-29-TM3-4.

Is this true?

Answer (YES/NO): NO